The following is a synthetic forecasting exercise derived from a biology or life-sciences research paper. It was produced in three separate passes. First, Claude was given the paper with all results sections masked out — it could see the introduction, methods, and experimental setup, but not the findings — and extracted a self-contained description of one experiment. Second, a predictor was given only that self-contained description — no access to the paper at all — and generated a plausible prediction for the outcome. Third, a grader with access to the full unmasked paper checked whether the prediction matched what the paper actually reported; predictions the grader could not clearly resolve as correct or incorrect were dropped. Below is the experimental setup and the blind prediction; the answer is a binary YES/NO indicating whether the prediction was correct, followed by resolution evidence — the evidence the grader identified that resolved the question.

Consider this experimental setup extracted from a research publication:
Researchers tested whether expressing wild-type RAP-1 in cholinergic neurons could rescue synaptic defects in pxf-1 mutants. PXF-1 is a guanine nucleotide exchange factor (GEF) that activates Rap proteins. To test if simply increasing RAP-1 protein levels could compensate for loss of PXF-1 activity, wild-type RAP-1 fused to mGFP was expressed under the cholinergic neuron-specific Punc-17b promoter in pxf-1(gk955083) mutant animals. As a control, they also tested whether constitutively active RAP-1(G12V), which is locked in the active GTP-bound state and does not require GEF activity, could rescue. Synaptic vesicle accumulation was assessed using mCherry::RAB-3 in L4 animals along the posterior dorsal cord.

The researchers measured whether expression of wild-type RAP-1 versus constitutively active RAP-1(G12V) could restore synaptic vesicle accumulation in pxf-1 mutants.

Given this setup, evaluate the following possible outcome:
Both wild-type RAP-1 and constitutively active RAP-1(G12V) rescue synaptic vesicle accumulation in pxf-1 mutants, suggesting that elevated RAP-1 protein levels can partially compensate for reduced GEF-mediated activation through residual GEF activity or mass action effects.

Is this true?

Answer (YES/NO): NO